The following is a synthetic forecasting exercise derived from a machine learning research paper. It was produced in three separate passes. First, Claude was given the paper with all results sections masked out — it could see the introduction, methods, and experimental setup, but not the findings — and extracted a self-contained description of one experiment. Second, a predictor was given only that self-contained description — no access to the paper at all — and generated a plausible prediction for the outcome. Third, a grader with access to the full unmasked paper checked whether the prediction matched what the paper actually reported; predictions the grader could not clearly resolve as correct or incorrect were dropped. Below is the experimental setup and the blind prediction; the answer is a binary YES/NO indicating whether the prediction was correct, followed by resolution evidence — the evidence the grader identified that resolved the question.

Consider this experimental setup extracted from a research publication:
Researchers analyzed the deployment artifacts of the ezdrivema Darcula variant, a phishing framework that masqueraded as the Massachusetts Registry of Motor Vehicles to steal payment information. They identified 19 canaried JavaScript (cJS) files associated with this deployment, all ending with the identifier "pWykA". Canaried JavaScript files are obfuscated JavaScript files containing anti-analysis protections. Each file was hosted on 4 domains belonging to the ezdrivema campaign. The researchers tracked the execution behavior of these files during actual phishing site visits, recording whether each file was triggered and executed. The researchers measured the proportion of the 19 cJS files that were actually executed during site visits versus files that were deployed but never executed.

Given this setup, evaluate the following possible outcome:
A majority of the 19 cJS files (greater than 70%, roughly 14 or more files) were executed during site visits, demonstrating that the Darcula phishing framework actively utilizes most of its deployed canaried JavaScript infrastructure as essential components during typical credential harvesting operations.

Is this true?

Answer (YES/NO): NO